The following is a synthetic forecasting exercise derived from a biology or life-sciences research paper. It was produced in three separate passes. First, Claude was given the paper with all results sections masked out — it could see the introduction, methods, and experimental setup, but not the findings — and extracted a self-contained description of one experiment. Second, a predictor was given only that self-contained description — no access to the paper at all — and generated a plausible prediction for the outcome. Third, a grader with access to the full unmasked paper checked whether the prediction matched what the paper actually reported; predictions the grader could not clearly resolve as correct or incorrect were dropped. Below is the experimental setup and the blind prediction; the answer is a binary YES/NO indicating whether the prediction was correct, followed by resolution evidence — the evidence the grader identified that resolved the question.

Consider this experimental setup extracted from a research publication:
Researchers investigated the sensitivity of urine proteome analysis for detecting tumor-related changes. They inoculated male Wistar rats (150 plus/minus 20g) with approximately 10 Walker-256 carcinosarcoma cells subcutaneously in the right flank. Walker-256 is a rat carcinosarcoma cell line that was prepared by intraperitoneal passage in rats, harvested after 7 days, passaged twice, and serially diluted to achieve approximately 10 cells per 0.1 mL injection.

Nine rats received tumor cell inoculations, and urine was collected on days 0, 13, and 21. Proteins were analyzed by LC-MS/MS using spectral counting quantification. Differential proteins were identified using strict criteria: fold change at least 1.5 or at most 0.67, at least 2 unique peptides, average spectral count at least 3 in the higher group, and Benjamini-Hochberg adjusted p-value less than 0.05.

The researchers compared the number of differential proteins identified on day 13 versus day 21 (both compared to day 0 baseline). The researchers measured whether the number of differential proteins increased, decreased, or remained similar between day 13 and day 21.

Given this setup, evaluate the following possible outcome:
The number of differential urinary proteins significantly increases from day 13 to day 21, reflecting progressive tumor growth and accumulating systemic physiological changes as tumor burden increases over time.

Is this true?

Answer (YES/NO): YES